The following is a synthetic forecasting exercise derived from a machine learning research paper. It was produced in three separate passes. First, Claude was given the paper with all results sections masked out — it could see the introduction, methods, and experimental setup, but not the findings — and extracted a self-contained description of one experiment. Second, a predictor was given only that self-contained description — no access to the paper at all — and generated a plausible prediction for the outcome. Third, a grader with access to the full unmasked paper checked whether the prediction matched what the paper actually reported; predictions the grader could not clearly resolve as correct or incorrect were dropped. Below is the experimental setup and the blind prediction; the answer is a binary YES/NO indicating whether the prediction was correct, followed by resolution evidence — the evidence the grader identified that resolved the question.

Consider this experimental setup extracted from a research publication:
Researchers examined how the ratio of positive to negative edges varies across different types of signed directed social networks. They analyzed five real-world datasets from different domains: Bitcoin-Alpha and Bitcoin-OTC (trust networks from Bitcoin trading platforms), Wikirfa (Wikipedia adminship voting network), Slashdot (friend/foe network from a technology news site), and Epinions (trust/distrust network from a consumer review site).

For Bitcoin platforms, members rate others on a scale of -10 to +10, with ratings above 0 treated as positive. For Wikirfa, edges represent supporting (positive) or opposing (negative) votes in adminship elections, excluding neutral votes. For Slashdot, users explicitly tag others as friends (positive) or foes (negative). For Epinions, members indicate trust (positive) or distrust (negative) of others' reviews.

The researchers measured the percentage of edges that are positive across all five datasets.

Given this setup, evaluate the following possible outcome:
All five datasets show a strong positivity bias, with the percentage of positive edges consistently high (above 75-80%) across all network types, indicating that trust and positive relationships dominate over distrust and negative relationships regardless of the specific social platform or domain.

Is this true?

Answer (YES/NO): YES